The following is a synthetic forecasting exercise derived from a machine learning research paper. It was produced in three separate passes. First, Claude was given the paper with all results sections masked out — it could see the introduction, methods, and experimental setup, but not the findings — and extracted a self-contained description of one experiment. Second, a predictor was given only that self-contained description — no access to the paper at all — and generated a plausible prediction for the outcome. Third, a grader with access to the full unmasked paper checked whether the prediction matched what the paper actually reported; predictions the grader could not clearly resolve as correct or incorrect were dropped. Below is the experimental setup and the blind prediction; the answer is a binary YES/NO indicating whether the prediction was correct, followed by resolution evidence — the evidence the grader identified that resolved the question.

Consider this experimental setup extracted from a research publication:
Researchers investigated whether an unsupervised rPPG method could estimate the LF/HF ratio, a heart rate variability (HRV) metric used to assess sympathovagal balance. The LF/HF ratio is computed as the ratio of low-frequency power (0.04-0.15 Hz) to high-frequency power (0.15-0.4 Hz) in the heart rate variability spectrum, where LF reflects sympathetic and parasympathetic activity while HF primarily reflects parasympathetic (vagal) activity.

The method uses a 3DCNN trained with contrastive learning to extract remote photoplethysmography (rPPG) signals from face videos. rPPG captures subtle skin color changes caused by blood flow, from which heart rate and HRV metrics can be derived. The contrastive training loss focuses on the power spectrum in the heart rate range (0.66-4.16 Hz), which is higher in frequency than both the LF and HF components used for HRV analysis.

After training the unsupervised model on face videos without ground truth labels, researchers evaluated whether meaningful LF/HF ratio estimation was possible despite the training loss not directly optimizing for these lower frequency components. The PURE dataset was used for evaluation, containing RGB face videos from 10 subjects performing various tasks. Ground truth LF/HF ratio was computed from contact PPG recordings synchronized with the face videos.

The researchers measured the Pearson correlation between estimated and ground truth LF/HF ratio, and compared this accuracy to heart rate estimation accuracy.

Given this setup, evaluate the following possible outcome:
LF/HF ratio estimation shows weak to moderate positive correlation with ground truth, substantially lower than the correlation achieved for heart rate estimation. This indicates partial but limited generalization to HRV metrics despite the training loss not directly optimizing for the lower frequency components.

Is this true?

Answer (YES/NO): NO